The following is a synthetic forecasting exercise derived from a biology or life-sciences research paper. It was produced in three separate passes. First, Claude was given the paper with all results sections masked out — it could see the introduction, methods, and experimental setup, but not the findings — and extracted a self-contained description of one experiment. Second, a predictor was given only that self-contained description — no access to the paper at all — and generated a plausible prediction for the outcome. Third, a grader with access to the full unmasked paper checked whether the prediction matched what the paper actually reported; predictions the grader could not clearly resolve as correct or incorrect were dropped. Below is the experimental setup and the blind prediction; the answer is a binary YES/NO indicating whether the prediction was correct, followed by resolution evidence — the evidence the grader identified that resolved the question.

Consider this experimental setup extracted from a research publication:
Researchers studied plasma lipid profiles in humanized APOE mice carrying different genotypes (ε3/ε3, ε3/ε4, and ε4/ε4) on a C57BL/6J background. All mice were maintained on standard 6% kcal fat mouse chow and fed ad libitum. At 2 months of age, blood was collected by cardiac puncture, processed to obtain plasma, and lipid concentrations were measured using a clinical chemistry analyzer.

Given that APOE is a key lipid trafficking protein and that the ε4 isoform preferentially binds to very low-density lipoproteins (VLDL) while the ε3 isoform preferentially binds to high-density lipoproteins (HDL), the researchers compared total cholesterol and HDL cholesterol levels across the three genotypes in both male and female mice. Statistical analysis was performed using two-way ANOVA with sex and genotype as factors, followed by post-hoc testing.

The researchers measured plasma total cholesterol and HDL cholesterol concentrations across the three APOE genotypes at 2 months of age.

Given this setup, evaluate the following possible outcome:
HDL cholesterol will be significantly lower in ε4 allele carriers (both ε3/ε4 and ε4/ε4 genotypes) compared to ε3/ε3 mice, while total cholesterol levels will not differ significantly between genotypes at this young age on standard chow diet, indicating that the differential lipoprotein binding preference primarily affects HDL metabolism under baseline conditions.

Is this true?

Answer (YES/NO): NO